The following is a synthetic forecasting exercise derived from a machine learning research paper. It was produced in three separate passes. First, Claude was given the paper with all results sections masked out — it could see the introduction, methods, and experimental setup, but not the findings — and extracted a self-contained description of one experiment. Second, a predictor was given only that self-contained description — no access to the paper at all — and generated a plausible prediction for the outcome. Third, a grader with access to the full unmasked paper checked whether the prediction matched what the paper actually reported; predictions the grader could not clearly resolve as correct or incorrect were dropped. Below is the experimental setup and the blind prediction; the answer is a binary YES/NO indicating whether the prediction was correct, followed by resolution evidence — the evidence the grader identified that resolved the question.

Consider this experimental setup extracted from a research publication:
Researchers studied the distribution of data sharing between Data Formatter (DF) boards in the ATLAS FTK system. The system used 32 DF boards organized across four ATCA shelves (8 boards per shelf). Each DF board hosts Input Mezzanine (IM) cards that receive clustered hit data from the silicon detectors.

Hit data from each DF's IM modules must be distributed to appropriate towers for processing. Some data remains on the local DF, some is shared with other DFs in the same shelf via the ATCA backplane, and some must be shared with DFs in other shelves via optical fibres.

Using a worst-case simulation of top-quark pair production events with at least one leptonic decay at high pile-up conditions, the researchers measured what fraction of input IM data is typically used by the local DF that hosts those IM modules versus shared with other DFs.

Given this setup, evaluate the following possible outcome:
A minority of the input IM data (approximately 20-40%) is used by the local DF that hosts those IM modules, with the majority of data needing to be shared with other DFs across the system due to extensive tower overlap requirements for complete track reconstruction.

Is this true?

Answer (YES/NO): NO